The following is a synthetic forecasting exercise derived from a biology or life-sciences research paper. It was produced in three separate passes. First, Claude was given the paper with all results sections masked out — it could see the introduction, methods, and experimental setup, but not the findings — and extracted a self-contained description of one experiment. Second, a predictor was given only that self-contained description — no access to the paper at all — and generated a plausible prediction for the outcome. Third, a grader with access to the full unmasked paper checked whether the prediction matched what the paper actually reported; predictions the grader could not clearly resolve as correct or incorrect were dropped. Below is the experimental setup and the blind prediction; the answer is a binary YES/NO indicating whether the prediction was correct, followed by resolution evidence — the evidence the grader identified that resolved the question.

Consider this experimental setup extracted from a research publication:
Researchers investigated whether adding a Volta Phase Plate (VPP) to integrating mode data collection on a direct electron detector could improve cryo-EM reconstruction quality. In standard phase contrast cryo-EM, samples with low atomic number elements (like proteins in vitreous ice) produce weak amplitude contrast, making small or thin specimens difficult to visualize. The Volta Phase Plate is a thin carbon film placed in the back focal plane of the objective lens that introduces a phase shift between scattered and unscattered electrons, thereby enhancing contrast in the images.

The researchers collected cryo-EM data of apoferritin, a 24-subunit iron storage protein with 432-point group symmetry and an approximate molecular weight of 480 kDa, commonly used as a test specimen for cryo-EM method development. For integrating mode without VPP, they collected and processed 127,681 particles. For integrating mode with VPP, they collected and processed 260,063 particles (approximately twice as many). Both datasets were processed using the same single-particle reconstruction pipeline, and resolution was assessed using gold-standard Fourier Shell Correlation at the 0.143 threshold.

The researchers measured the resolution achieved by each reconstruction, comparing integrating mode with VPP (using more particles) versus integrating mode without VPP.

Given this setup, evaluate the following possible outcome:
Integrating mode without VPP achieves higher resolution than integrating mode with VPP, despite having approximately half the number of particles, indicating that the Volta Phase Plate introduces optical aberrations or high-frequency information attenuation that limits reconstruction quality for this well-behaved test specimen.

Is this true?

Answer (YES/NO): YES